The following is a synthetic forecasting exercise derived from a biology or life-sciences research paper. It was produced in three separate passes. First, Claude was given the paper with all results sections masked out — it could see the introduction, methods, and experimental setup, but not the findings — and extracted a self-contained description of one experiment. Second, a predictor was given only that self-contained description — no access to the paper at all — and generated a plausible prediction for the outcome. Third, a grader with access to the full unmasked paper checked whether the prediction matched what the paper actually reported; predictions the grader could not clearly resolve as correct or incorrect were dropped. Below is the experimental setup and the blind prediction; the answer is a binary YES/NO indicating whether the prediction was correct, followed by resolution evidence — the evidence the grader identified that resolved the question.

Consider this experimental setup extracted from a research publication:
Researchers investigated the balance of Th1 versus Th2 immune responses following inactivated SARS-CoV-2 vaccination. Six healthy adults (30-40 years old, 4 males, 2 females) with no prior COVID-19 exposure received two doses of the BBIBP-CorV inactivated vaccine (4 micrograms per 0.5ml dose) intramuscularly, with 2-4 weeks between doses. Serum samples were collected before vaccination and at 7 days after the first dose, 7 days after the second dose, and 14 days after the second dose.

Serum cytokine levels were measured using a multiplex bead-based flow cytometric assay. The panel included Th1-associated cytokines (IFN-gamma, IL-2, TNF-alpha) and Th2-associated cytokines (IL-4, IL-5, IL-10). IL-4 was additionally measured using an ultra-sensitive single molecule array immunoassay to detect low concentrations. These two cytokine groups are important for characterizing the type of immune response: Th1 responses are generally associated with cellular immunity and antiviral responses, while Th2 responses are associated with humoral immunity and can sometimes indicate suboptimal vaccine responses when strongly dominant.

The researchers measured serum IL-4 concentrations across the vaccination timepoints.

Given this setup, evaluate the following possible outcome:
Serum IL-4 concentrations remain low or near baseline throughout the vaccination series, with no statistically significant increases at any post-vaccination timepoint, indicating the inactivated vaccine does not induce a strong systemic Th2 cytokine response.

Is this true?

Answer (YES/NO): YES